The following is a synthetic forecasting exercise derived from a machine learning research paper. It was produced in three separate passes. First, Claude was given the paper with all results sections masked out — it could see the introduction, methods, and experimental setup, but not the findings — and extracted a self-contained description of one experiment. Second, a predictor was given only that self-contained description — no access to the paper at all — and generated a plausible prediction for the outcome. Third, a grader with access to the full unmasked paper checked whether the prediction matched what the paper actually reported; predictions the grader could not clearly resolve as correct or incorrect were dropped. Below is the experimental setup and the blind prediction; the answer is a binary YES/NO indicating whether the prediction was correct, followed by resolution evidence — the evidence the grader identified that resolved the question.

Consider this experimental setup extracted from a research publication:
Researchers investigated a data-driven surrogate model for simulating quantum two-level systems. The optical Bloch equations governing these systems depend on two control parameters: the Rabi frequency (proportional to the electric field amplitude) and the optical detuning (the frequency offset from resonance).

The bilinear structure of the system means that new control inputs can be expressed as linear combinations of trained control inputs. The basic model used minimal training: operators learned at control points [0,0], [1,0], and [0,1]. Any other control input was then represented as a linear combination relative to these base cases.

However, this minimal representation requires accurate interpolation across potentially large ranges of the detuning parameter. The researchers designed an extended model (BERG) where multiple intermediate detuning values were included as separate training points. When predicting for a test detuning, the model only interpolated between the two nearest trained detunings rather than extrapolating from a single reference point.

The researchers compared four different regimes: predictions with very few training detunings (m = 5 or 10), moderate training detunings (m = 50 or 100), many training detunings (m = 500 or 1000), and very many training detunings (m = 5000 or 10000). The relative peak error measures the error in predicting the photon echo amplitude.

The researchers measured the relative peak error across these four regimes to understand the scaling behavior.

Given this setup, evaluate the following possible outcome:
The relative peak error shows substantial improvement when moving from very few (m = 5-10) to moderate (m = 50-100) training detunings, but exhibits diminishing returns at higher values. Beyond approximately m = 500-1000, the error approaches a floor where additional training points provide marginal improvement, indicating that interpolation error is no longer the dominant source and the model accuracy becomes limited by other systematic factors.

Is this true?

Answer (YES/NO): NO